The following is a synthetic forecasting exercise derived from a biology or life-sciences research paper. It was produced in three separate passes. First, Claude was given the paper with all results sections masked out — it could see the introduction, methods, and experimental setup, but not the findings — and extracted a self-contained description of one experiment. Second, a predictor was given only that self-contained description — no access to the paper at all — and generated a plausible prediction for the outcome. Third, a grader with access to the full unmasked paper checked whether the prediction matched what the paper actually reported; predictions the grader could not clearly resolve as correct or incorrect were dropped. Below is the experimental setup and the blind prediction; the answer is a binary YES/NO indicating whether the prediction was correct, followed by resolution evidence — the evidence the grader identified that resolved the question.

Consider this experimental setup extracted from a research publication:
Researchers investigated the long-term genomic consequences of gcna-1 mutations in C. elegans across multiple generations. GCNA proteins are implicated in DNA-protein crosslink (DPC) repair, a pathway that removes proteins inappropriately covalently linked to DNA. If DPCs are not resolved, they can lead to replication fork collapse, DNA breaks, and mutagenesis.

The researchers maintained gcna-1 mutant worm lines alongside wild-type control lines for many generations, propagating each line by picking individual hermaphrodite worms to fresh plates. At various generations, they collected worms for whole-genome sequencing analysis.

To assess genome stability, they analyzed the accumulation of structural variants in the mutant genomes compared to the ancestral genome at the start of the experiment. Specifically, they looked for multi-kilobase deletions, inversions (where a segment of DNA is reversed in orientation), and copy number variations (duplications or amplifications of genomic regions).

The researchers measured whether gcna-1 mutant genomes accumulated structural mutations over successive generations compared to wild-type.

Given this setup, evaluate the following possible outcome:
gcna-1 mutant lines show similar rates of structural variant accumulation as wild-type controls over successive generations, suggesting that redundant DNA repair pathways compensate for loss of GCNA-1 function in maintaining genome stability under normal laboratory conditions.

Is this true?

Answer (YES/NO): NO